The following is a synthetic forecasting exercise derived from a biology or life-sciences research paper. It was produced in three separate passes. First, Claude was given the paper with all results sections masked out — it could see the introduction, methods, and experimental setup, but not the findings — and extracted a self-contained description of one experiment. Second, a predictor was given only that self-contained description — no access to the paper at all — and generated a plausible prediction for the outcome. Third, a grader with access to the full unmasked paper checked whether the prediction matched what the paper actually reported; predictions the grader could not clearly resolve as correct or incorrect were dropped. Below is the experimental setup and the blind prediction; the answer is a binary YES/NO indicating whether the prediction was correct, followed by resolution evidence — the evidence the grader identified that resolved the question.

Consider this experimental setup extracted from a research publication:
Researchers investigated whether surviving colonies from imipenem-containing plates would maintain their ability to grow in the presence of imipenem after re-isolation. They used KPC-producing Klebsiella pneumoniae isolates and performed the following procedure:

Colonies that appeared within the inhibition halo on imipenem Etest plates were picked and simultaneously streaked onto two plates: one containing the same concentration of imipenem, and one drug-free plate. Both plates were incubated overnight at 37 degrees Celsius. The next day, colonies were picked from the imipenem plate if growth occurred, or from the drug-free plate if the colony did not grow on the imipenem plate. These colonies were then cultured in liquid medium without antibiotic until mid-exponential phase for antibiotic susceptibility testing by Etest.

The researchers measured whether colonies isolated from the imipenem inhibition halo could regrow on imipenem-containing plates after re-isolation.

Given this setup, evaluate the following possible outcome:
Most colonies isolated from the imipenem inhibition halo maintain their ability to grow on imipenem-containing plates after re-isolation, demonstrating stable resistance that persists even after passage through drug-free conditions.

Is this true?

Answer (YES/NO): NO